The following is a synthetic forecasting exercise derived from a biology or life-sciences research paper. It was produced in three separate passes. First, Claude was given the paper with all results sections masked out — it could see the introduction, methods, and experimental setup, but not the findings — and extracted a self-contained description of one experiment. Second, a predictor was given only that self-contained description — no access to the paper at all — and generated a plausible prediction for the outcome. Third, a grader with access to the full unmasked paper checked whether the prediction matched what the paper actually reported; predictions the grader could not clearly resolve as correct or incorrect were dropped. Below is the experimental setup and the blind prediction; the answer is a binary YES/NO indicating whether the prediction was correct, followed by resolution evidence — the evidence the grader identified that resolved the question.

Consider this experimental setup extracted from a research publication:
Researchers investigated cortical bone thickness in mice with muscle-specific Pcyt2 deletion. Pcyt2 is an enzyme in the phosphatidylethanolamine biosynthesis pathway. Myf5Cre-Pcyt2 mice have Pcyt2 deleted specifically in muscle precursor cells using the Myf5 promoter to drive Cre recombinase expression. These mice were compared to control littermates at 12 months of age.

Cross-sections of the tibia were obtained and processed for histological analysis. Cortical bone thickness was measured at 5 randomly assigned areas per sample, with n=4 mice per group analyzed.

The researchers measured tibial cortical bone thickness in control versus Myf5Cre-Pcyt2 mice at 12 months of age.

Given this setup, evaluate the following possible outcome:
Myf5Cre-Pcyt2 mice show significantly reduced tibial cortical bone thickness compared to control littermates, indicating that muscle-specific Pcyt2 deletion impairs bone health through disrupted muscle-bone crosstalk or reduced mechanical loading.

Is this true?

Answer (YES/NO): YES